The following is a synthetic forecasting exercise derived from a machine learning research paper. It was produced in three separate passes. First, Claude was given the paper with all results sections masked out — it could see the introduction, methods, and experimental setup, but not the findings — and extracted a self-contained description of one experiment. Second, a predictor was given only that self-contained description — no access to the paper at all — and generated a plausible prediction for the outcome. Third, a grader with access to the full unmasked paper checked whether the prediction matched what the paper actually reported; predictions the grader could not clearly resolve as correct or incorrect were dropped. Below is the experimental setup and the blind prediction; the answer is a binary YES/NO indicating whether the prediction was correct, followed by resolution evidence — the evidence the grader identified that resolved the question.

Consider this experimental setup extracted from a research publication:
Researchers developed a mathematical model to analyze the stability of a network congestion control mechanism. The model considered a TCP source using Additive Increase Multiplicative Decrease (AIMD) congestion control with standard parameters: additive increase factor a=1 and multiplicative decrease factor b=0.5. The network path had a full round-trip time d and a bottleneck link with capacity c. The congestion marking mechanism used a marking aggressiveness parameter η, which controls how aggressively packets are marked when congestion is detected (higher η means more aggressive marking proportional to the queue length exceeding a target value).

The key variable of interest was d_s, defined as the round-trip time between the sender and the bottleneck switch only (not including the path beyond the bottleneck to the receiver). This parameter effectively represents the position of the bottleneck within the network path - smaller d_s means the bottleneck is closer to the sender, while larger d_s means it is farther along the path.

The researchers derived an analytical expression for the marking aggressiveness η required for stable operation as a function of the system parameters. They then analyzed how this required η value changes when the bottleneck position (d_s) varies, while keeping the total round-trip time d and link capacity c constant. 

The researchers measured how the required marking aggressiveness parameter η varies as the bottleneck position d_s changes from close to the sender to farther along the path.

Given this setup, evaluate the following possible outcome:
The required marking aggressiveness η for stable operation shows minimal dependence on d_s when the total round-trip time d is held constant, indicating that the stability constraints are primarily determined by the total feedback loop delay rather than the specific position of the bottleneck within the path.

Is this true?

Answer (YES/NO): YES